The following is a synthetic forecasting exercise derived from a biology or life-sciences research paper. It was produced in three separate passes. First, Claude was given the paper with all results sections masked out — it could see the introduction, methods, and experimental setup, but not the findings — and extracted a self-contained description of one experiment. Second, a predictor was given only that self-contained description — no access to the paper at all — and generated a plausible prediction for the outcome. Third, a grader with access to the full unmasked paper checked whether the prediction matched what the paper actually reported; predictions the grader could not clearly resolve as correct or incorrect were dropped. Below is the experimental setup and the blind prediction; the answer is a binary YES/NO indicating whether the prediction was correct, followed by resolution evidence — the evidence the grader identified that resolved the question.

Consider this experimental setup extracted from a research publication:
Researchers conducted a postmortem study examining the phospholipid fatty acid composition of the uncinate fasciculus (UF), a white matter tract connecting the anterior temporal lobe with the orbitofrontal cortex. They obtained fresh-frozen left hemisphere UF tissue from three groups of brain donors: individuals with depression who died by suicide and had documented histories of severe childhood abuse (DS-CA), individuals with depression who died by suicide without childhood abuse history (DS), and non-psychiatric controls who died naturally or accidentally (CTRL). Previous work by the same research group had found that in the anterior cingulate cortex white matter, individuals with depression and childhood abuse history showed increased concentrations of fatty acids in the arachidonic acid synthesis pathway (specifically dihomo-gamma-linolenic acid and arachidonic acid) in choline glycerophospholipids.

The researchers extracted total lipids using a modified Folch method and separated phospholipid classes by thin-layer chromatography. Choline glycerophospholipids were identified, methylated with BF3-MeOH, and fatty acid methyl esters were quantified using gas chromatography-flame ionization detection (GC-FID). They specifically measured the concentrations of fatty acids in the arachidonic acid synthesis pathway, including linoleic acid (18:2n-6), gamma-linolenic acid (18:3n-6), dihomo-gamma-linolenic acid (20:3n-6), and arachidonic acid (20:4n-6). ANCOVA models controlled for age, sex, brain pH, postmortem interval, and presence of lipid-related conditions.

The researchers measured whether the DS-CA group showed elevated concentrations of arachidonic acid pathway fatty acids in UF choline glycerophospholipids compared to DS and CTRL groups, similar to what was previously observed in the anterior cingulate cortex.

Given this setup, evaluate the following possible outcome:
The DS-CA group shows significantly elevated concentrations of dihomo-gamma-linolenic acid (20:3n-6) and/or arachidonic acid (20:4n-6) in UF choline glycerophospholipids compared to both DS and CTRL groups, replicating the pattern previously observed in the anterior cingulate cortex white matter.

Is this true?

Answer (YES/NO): NO